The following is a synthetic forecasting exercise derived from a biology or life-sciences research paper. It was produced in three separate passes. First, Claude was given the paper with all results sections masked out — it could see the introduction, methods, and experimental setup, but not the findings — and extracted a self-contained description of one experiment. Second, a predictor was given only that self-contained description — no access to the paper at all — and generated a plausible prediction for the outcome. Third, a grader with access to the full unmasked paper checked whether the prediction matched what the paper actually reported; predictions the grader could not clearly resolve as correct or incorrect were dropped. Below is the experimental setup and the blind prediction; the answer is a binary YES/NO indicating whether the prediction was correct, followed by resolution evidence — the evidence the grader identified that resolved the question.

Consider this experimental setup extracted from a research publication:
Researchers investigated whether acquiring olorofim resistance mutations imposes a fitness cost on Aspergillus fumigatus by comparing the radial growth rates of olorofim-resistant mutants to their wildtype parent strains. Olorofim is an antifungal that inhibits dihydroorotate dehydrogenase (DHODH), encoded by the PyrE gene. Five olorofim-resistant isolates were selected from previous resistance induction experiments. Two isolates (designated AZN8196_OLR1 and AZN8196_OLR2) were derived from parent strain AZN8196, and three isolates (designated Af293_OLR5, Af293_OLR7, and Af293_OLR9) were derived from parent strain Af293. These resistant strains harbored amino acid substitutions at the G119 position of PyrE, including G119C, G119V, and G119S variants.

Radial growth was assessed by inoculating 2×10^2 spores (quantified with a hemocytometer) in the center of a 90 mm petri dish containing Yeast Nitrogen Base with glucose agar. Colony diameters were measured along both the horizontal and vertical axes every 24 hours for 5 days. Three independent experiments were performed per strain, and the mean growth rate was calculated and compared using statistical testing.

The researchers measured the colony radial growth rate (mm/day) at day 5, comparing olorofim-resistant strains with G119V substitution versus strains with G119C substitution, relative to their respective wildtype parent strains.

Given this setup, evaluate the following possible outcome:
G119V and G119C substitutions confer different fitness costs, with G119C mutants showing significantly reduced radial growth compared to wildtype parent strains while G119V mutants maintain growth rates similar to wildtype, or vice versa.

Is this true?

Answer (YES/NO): YES